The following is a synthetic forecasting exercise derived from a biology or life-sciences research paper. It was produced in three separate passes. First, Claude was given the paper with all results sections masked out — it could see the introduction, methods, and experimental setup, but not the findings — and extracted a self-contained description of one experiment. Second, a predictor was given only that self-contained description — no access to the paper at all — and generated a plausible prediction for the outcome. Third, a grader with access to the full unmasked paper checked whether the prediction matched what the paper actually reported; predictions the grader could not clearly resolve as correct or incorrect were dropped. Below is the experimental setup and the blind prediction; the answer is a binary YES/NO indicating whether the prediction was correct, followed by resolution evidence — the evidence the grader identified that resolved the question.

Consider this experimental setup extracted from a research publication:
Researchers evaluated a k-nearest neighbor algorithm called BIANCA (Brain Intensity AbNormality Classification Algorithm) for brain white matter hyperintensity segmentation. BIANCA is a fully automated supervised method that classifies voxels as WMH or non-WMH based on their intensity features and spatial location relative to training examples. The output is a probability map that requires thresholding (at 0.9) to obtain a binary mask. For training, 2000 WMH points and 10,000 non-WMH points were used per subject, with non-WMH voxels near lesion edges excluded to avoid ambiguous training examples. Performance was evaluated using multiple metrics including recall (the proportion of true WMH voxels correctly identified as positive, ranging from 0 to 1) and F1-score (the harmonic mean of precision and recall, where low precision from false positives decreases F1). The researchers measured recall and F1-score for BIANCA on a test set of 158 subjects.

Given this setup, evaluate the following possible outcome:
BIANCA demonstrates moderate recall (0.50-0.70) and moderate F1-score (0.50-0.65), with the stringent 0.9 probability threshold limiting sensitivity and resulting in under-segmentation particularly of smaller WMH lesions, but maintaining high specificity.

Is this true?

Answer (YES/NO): NO